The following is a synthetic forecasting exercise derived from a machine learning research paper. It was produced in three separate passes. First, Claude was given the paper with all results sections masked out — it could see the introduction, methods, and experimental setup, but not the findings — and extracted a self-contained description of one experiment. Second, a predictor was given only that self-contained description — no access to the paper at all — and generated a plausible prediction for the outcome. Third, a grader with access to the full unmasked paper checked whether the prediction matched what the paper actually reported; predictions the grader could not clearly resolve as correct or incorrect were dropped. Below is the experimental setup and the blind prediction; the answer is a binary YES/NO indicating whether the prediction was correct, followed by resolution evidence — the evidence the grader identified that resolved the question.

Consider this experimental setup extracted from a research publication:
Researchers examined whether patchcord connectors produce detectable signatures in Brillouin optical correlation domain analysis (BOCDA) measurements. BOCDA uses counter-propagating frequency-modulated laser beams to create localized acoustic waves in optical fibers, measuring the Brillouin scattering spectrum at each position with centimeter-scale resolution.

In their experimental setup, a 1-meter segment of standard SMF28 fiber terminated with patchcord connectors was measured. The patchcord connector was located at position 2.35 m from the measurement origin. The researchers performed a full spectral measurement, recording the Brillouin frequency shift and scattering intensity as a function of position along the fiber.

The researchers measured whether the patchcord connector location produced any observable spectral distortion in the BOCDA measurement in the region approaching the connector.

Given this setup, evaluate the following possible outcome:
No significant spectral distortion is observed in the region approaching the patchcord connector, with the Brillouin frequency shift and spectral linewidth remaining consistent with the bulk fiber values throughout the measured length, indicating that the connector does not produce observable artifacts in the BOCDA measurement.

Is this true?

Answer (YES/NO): NO